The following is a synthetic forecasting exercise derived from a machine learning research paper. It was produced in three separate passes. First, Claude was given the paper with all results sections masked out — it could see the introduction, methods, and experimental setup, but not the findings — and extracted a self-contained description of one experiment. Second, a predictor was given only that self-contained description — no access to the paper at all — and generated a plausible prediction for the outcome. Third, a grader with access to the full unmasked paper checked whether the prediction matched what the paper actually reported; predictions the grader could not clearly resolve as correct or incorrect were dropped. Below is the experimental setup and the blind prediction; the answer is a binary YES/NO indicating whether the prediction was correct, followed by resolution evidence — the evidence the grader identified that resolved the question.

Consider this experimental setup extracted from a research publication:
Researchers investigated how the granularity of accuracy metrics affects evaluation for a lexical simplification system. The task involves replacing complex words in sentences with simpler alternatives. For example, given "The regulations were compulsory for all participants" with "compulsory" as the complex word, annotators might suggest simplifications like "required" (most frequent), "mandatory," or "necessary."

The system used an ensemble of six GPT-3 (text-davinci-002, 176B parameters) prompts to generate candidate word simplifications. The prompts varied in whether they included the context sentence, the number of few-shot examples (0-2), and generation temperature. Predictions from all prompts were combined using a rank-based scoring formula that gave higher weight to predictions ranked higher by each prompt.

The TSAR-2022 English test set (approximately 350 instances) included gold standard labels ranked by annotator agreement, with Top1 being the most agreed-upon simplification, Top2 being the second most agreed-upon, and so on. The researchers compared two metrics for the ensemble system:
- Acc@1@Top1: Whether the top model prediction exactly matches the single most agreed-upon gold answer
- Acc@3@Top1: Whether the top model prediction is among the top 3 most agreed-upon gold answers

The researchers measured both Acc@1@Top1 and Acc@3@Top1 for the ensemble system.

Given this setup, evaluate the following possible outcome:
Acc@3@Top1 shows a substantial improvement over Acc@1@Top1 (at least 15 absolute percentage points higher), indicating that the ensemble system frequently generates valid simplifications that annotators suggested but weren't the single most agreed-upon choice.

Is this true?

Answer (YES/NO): YES